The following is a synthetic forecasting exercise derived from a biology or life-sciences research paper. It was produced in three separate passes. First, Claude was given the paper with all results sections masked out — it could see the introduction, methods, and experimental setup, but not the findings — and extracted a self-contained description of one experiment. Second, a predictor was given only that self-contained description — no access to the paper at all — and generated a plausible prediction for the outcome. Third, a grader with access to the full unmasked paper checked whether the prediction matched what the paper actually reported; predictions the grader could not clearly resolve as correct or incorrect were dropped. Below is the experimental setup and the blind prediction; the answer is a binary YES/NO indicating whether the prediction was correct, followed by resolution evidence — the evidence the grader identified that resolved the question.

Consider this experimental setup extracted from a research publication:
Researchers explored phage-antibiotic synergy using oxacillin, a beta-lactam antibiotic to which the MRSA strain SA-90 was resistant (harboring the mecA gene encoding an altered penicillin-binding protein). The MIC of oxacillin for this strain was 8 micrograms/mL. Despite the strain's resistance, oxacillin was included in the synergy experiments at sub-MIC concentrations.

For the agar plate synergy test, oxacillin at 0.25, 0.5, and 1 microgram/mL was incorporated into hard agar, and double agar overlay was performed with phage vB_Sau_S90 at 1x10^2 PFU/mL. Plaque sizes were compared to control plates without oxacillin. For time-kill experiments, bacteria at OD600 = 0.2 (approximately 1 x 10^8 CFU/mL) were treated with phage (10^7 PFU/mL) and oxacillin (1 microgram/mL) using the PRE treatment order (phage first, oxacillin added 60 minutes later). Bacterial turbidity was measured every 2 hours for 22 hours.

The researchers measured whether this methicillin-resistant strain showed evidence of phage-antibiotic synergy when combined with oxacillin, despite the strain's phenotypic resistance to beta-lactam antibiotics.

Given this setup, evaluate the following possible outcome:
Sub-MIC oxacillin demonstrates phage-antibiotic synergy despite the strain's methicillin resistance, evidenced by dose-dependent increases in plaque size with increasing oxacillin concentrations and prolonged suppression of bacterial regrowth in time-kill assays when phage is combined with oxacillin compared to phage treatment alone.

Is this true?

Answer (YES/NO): YES